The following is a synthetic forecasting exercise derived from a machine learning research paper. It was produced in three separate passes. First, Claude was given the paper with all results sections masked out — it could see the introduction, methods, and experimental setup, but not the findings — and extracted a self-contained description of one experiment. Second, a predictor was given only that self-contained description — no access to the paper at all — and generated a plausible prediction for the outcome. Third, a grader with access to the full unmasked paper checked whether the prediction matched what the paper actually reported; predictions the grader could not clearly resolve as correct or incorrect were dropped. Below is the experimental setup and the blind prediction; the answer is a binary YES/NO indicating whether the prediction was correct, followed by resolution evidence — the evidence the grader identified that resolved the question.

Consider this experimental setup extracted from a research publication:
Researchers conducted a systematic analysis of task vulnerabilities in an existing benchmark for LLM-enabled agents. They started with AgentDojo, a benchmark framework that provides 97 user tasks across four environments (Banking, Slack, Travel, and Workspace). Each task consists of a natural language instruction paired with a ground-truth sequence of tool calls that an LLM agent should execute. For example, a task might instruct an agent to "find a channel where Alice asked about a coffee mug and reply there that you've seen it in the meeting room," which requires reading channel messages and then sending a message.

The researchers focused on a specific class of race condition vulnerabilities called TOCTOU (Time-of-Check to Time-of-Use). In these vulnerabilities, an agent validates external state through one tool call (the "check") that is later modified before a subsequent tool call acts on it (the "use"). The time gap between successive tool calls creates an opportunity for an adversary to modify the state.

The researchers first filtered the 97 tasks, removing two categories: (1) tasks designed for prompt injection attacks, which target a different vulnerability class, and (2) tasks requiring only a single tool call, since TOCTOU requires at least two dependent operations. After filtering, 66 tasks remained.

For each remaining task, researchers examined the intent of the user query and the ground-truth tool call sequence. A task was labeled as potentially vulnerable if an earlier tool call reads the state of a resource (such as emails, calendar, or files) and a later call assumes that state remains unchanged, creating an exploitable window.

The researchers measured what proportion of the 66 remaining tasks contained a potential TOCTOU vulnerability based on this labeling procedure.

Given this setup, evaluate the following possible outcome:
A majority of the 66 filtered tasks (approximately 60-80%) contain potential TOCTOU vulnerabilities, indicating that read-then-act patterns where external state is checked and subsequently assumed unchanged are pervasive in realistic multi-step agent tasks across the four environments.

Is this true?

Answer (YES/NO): NO